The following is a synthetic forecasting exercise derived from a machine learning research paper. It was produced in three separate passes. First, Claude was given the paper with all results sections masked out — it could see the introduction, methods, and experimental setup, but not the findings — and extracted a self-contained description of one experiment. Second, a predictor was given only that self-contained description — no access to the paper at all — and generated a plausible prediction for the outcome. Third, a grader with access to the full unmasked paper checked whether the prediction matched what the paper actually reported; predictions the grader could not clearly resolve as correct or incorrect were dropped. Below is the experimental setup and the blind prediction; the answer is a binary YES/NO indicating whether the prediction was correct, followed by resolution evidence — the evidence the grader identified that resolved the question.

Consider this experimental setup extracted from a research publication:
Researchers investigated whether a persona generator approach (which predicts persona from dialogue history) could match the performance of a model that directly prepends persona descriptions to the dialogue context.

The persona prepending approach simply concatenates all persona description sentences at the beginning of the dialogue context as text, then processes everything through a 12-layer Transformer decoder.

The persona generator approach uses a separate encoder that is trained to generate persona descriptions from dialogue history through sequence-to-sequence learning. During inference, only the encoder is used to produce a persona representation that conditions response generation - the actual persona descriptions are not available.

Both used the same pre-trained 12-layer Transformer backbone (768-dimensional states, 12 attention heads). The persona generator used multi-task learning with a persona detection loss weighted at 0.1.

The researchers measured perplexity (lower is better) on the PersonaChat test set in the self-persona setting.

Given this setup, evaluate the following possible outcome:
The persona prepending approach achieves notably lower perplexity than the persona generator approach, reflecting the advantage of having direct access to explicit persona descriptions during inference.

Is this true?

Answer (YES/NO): NO